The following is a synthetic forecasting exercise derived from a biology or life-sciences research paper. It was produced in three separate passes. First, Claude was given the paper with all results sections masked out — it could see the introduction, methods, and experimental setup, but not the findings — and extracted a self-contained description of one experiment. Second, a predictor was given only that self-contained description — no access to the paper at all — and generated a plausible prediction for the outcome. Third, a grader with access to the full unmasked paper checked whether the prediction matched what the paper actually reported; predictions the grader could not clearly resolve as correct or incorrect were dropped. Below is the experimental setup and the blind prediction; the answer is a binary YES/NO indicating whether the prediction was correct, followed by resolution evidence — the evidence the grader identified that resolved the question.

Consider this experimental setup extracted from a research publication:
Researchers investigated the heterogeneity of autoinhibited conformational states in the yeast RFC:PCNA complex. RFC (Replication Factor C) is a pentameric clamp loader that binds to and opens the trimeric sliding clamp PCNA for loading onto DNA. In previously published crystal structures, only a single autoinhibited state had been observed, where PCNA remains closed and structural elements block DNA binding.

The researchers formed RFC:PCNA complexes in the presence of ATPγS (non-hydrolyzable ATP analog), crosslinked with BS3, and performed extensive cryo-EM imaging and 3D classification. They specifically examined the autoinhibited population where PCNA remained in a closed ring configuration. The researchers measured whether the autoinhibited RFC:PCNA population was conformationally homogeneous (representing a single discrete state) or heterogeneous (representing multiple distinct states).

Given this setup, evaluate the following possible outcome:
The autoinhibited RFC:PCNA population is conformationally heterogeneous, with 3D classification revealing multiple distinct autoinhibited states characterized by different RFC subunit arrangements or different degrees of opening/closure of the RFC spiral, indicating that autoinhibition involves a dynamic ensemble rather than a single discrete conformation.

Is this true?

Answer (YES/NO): NO